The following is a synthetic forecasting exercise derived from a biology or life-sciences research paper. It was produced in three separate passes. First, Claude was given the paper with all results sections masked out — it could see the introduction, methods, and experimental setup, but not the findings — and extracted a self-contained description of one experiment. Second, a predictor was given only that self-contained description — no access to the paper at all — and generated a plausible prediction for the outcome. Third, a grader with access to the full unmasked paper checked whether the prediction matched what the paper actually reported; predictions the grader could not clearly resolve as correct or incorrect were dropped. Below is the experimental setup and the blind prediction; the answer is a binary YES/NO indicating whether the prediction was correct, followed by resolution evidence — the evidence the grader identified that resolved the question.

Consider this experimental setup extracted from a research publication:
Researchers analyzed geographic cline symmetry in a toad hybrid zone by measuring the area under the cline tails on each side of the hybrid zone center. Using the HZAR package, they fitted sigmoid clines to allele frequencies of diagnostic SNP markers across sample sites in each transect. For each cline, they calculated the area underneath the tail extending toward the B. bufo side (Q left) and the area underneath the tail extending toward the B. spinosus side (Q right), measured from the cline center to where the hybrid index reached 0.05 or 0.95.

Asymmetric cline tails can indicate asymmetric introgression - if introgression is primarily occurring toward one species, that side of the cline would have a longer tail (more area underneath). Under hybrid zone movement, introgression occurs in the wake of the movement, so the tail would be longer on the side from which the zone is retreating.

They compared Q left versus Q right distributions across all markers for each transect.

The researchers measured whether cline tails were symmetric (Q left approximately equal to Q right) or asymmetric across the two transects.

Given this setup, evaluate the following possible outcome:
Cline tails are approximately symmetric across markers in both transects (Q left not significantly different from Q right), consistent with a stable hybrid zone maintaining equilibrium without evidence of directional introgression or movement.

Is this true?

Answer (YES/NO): NO